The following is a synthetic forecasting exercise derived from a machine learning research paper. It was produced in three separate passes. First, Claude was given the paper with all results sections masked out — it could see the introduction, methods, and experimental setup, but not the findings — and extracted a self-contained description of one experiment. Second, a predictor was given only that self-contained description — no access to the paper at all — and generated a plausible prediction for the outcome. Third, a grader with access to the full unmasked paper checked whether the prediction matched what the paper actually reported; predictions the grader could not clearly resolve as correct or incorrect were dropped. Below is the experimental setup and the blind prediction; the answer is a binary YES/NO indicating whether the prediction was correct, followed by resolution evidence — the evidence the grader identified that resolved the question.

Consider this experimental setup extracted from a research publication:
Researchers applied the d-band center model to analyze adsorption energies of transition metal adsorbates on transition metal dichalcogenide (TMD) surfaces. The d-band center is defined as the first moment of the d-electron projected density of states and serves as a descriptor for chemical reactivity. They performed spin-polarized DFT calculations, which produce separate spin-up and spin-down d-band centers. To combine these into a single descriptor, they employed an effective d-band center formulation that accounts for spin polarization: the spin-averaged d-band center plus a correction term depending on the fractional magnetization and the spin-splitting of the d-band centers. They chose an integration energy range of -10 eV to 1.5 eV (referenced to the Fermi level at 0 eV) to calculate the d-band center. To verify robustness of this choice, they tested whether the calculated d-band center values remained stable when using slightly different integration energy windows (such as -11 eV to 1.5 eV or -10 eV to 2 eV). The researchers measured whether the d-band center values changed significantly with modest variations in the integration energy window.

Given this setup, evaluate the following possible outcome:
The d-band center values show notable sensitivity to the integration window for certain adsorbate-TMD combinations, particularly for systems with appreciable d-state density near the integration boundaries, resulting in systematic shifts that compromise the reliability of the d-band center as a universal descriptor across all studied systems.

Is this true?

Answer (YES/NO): NO